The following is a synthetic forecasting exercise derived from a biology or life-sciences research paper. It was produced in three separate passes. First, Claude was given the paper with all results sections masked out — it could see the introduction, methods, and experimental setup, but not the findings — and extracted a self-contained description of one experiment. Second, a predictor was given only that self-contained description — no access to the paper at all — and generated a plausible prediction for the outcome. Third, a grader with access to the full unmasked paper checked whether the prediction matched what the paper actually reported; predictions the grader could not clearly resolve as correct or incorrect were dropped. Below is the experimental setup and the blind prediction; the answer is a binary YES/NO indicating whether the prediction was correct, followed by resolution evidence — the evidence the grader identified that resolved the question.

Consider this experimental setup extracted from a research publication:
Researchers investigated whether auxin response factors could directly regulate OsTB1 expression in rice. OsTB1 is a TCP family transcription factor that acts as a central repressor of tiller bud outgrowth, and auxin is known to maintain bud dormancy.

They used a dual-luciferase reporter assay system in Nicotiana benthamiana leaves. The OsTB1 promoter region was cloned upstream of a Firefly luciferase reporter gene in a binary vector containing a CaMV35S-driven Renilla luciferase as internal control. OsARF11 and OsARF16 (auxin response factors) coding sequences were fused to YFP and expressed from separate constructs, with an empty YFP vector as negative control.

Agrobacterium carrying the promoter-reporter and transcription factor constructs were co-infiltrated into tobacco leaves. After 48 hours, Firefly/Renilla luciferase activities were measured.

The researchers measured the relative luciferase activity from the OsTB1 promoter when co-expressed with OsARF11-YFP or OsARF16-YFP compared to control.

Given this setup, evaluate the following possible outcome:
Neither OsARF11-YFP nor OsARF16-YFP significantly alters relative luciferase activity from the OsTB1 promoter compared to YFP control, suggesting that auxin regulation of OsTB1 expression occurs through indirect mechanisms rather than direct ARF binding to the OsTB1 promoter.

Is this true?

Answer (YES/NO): NO